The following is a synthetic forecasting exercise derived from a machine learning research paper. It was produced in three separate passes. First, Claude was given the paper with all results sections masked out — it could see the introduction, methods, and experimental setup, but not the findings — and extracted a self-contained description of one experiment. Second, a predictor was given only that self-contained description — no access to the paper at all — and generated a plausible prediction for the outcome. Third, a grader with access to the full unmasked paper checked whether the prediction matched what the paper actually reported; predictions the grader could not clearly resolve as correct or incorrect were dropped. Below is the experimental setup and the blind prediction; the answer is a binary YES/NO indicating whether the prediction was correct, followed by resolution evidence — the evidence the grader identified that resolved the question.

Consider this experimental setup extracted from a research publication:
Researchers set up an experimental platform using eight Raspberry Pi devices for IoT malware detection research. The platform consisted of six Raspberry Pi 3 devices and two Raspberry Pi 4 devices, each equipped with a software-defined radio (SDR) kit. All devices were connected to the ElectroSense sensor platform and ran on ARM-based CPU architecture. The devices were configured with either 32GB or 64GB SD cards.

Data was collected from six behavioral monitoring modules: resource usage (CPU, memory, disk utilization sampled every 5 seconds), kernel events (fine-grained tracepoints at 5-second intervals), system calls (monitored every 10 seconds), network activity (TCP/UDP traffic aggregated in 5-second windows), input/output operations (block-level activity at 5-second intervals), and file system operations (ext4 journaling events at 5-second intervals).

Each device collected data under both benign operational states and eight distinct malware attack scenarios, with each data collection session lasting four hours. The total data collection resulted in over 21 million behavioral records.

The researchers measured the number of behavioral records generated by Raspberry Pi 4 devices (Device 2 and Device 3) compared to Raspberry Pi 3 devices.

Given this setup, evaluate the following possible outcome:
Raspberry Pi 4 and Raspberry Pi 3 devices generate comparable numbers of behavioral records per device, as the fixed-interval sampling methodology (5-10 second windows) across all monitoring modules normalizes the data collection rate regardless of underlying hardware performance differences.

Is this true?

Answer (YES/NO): NO